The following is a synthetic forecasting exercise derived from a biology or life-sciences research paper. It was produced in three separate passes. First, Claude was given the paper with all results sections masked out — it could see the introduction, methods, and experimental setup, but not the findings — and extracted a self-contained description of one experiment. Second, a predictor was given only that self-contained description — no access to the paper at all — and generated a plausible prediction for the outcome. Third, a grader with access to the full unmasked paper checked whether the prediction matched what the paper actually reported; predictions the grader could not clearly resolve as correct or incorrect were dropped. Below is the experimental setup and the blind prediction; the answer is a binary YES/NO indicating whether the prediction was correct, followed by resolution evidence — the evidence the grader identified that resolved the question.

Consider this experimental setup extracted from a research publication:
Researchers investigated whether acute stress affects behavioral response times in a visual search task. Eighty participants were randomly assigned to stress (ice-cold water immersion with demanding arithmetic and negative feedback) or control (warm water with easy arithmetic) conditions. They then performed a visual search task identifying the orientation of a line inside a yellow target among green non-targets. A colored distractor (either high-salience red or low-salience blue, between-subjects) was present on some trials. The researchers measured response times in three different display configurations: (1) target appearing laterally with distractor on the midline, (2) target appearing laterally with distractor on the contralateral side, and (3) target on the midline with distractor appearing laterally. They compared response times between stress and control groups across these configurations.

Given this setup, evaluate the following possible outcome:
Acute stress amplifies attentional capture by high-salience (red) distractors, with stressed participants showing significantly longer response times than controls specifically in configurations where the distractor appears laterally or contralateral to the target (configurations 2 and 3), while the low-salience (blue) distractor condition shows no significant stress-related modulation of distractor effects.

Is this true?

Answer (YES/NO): NO